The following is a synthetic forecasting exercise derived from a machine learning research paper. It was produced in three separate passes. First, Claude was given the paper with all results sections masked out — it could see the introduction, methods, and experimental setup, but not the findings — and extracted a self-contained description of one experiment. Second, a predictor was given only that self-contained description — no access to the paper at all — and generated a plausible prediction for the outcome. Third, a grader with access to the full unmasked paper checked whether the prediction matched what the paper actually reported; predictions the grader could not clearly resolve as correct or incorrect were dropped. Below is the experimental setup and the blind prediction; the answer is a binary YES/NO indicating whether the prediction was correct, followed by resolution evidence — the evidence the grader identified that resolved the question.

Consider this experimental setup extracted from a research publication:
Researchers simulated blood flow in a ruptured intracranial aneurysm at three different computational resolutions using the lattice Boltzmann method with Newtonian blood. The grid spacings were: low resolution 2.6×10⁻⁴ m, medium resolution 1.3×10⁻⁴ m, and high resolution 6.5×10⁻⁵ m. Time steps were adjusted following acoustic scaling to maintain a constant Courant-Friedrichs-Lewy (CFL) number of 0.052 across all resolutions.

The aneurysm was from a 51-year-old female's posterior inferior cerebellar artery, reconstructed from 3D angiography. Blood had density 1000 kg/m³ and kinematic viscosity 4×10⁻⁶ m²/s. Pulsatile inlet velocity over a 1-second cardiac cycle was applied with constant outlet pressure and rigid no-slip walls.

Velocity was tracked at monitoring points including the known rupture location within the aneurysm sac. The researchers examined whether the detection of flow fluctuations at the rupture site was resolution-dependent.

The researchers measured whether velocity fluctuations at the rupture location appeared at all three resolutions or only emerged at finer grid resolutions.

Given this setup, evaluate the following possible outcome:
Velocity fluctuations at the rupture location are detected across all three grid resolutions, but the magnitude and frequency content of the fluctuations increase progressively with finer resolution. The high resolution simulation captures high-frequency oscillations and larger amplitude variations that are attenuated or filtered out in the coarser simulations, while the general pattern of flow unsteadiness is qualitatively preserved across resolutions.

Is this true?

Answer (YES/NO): NO